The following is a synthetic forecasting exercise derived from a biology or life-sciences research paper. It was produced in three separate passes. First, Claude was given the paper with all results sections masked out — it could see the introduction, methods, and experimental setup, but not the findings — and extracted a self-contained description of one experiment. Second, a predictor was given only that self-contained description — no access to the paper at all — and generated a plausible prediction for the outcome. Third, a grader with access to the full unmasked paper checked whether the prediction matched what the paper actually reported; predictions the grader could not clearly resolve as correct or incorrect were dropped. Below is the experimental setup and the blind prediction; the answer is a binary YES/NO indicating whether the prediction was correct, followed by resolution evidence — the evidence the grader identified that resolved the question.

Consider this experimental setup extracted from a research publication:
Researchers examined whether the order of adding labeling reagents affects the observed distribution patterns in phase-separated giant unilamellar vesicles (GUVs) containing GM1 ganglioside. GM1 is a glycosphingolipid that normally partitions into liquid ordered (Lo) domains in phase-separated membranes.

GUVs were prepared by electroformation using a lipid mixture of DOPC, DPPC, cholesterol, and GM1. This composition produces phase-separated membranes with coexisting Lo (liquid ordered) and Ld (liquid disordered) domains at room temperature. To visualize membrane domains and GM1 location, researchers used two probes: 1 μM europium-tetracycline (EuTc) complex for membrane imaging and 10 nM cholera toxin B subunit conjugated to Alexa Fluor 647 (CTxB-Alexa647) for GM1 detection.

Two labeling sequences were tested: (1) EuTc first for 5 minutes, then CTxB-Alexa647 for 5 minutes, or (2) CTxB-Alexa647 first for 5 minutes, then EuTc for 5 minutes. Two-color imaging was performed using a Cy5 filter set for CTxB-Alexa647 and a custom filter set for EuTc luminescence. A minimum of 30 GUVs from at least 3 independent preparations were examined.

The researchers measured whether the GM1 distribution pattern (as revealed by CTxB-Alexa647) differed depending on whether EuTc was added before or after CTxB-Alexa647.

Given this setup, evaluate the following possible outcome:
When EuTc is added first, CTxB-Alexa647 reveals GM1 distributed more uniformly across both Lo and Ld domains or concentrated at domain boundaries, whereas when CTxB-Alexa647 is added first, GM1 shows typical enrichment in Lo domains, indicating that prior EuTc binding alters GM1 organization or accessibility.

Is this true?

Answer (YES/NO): NO